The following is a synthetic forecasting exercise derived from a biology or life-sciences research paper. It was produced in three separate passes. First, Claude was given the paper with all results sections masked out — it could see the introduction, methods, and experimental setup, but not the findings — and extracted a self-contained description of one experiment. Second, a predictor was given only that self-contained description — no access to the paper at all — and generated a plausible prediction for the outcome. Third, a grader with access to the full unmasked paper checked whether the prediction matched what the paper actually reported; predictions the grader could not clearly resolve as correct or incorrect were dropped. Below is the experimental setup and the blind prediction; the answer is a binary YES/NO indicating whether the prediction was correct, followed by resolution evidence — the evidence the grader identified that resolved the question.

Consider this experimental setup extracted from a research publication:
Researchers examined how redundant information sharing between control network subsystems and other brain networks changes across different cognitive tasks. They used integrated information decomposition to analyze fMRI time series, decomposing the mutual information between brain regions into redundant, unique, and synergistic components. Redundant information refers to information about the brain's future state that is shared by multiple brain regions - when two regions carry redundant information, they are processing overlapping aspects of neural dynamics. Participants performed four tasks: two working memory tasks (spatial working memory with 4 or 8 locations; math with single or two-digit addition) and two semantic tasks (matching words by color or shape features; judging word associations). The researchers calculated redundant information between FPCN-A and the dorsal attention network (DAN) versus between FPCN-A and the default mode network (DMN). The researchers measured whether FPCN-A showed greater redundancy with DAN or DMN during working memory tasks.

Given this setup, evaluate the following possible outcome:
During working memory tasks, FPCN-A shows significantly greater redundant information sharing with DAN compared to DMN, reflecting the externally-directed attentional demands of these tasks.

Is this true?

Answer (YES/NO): YES